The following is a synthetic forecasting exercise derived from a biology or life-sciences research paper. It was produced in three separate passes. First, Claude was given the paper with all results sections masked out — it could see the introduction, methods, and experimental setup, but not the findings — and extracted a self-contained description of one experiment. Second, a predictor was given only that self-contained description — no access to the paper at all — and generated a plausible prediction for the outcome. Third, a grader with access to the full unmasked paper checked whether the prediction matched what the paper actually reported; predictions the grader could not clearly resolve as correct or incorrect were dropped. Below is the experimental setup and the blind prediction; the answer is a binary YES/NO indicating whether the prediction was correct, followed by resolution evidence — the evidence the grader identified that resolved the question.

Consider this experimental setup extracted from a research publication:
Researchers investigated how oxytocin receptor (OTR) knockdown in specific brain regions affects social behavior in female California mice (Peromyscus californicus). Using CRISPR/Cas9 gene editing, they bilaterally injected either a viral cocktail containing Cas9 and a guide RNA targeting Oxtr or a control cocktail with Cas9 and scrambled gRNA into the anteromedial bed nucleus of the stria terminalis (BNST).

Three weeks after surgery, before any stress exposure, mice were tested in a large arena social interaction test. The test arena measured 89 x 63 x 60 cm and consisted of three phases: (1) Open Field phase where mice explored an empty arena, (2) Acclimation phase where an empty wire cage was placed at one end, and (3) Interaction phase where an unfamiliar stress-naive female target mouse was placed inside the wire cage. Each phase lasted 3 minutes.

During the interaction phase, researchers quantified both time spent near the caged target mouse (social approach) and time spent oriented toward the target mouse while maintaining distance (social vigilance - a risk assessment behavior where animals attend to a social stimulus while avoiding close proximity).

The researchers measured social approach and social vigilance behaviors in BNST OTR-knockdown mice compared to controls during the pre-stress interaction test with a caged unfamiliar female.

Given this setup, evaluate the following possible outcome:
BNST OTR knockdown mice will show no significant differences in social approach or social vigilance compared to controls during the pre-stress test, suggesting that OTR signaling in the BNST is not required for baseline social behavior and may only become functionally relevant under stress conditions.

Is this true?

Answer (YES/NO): YES